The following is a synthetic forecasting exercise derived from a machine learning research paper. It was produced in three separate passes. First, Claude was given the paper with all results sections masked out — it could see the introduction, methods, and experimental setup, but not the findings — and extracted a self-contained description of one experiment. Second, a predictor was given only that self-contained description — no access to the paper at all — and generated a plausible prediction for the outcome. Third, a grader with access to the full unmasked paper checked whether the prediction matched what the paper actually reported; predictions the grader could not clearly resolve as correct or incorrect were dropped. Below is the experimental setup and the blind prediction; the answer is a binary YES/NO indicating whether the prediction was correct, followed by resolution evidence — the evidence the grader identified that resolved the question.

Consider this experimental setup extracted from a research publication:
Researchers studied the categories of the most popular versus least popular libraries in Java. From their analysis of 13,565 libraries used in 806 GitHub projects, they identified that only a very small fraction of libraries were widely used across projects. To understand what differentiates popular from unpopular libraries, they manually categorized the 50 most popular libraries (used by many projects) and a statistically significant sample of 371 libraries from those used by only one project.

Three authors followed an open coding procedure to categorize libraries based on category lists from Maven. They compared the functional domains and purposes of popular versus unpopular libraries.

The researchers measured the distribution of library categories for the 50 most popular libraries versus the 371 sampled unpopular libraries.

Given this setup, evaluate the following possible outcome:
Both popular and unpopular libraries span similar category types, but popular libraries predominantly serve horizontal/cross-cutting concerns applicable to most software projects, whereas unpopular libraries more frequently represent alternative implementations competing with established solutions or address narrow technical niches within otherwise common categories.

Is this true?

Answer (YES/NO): NO